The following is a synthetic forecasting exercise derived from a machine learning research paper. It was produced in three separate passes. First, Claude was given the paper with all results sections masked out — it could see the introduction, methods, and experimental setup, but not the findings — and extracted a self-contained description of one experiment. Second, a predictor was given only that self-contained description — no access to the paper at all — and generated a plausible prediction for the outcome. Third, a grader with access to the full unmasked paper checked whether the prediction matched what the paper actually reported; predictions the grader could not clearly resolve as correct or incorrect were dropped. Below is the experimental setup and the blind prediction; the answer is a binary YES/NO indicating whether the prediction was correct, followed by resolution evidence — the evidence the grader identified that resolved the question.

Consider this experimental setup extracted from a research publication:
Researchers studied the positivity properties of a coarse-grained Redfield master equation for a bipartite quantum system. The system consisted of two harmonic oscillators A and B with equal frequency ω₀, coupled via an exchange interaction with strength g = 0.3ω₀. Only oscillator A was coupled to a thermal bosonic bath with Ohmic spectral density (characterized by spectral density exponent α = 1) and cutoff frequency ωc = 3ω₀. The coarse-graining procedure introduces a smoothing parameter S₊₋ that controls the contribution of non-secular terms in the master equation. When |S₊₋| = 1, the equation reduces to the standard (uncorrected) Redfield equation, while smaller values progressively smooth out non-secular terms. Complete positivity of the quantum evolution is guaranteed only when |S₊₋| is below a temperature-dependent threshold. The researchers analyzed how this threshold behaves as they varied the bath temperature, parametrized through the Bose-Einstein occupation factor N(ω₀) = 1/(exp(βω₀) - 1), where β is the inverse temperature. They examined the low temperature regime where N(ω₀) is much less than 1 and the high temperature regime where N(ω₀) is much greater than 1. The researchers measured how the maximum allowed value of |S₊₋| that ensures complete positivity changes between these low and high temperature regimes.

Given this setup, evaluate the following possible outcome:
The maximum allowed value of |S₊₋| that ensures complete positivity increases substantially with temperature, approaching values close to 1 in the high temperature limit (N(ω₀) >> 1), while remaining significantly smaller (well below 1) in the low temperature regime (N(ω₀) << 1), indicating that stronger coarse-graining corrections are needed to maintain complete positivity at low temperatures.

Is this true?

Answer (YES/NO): YES